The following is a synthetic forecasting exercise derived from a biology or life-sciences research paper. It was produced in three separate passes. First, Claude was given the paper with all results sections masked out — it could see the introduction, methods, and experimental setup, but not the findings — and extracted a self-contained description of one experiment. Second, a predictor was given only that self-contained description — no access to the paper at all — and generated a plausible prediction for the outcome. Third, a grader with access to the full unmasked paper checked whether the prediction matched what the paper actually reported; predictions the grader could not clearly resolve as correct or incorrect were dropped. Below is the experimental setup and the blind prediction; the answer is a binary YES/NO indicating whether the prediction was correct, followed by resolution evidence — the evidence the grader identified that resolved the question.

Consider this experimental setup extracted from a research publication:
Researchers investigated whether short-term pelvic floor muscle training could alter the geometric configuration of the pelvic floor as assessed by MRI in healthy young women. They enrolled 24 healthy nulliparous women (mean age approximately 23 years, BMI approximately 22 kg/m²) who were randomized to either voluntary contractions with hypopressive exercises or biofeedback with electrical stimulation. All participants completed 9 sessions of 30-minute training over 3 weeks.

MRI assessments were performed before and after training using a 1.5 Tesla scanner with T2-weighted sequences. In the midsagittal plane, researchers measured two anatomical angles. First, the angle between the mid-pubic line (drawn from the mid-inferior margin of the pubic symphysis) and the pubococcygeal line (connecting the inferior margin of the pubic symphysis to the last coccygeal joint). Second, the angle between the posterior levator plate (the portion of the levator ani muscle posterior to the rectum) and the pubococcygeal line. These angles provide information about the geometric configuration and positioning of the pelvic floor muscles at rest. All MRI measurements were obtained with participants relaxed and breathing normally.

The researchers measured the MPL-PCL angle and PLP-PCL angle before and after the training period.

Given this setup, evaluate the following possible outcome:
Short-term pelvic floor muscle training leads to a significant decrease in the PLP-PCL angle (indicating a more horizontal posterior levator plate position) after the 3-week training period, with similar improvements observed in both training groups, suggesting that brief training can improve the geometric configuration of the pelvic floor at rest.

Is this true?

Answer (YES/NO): NO